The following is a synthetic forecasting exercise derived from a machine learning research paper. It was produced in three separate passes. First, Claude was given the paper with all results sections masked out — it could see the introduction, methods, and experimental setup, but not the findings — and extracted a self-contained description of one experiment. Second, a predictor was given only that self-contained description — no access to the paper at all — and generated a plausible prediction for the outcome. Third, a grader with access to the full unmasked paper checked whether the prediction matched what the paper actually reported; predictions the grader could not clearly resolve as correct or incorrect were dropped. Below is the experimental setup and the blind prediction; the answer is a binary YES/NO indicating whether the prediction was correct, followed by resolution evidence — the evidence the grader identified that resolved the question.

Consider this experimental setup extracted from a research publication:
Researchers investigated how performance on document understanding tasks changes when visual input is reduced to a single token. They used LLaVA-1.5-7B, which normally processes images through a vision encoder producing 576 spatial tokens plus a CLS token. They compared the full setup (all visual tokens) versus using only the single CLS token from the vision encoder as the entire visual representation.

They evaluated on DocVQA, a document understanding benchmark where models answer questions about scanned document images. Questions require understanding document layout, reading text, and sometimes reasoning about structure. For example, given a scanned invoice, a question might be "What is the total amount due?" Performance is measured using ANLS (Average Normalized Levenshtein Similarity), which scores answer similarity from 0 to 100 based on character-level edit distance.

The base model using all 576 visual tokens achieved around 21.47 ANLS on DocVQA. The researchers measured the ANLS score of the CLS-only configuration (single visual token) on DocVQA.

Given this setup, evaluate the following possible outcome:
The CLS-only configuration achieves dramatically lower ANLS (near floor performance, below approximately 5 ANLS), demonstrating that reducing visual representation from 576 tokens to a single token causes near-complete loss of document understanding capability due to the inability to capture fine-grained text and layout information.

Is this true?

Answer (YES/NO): NO